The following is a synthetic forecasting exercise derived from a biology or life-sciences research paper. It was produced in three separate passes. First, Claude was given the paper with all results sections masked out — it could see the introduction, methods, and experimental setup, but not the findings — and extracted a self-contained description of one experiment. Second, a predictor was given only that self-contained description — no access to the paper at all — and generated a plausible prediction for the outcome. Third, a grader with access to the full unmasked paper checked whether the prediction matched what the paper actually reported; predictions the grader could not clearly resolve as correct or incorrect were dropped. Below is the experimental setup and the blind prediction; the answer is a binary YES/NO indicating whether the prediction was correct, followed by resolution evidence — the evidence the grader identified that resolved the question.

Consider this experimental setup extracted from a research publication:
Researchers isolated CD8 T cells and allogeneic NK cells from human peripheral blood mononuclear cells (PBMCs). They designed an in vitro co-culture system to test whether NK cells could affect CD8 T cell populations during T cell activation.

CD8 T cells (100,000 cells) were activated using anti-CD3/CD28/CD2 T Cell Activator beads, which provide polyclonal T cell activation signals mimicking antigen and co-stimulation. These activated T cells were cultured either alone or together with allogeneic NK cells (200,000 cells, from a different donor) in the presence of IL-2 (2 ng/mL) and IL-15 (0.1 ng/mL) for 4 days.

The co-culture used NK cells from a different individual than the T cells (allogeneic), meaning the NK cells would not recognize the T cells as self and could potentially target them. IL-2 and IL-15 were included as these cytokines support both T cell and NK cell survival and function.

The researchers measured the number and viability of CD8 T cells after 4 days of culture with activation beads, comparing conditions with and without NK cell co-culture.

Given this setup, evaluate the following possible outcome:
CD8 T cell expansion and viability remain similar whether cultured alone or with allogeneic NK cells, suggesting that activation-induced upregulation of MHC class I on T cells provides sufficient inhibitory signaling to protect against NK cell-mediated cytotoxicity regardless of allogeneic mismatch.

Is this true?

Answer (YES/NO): NO